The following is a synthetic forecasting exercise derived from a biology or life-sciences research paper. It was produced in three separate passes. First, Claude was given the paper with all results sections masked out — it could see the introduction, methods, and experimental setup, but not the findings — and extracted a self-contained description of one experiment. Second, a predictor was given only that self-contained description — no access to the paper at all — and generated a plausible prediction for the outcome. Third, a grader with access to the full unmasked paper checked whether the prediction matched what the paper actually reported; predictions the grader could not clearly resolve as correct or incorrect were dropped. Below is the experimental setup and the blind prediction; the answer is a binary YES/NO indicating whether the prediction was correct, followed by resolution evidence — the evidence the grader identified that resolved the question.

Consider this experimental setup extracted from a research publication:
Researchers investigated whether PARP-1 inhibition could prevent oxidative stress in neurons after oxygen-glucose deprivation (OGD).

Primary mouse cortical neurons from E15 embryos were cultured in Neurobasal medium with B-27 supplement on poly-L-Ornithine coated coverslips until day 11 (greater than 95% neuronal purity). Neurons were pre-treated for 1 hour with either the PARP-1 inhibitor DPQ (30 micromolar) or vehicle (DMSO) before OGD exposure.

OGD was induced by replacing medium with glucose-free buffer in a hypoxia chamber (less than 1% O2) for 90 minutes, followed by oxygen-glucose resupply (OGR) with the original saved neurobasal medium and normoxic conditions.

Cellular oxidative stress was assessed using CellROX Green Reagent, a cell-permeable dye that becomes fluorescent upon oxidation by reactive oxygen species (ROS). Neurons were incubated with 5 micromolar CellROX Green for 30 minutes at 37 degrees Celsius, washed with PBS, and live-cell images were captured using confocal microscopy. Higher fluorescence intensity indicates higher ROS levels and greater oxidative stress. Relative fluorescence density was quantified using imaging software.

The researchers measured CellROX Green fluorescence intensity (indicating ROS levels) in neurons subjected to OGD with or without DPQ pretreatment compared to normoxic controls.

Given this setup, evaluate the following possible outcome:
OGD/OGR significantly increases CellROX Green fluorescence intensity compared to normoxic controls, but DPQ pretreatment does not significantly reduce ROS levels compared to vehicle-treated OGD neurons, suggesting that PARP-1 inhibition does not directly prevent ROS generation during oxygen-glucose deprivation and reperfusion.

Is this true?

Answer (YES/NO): NO